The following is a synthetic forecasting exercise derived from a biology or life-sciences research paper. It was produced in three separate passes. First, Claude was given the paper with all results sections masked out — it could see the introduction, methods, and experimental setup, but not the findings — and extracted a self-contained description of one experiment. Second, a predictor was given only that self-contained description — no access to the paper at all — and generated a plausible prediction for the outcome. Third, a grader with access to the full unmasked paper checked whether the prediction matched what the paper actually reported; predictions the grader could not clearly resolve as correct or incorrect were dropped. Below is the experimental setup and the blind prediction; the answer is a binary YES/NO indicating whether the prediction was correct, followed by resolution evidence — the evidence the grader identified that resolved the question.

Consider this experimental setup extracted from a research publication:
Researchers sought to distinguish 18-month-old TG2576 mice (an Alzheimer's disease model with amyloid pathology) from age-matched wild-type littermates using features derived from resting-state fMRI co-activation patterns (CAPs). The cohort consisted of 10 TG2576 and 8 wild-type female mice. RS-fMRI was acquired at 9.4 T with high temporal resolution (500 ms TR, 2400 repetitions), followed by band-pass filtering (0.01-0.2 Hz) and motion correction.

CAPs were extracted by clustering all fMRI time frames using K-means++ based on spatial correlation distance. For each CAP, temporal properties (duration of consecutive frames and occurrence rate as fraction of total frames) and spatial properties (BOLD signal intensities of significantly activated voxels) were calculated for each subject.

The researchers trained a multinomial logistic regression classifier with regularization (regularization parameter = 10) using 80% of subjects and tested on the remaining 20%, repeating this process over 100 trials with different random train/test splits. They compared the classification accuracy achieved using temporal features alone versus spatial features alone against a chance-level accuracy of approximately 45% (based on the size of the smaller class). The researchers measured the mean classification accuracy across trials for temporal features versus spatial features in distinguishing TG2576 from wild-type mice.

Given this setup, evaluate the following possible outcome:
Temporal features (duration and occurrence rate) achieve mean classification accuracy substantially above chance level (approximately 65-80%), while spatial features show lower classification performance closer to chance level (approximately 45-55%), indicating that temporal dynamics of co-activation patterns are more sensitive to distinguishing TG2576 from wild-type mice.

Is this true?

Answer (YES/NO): NO